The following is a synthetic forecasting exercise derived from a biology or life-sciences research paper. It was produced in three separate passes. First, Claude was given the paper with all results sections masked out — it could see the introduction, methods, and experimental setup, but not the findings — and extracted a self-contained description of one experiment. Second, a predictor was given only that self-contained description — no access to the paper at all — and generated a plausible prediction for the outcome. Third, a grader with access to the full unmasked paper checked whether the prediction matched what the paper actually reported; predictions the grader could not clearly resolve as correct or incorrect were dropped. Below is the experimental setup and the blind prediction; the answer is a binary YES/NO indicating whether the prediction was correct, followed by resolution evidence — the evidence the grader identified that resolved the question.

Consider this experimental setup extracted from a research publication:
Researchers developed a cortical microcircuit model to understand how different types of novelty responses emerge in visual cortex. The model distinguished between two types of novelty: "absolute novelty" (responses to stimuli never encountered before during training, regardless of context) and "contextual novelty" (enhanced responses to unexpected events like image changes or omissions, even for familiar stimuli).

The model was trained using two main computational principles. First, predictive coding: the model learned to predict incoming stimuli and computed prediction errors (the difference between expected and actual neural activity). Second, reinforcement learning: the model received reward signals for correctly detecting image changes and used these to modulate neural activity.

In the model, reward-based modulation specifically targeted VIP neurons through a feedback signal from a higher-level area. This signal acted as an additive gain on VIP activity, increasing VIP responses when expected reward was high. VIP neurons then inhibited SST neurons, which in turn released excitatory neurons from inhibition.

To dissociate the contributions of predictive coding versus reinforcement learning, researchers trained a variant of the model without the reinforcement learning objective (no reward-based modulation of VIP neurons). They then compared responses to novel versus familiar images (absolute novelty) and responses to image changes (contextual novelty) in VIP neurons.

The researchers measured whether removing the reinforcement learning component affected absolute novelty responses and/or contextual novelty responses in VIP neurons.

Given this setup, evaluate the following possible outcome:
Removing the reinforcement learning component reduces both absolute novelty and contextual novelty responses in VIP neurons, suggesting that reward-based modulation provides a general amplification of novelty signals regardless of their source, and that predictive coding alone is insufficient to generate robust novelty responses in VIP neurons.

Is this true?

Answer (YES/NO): NO